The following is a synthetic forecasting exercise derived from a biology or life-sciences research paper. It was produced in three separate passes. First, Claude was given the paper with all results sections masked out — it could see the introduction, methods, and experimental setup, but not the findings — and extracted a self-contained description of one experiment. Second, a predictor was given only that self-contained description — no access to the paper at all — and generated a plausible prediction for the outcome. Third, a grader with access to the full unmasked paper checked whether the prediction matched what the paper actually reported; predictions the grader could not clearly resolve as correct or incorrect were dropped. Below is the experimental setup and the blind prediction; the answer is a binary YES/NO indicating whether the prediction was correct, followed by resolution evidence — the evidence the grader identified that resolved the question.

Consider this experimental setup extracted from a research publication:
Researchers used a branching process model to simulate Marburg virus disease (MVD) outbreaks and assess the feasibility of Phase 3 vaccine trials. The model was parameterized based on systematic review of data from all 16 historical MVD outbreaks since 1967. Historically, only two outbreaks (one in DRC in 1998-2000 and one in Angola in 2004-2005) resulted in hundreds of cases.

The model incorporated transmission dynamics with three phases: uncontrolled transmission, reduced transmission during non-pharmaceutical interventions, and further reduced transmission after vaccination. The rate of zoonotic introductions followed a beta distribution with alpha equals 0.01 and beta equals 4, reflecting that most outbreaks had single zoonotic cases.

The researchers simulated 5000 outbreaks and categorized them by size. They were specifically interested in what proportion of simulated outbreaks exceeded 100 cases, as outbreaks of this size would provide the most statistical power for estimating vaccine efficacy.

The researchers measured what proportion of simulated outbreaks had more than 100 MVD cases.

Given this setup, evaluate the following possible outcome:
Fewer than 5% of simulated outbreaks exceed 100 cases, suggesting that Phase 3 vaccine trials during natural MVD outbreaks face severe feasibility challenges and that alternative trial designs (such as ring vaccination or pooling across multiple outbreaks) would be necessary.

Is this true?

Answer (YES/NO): YES